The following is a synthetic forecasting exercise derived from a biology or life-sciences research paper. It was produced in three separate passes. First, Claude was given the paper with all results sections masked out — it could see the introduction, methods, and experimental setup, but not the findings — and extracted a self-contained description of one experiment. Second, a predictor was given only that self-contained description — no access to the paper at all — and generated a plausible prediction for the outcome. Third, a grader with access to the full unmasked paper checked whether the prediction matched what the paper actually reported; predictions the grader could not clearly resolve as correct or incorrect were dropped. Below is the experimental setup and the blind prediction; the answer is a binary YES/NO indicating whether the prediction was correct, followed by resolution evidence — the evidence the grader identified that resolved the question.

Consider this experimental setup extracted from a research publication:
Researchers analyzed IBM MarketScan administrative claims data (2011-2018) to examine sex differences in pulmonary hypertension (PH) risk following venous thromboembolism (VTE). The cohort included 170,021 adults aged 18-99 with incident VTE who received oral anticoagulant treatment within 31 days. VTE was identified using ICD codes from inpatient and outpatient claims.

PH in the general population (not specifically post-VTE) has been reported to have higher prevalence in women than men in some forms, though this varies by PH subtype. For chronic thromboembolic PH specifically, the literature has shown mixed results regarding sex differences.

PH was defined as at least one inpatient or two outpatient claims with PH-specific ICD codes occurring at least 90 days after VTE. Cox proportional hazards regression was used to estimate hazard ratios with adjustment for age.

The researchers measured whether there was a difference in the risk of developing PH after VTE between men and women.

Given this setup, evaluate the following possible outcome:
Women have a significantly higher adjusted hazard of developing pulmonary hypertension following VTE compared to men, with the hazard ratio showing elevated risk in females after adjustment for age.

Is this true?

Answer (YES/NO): YES